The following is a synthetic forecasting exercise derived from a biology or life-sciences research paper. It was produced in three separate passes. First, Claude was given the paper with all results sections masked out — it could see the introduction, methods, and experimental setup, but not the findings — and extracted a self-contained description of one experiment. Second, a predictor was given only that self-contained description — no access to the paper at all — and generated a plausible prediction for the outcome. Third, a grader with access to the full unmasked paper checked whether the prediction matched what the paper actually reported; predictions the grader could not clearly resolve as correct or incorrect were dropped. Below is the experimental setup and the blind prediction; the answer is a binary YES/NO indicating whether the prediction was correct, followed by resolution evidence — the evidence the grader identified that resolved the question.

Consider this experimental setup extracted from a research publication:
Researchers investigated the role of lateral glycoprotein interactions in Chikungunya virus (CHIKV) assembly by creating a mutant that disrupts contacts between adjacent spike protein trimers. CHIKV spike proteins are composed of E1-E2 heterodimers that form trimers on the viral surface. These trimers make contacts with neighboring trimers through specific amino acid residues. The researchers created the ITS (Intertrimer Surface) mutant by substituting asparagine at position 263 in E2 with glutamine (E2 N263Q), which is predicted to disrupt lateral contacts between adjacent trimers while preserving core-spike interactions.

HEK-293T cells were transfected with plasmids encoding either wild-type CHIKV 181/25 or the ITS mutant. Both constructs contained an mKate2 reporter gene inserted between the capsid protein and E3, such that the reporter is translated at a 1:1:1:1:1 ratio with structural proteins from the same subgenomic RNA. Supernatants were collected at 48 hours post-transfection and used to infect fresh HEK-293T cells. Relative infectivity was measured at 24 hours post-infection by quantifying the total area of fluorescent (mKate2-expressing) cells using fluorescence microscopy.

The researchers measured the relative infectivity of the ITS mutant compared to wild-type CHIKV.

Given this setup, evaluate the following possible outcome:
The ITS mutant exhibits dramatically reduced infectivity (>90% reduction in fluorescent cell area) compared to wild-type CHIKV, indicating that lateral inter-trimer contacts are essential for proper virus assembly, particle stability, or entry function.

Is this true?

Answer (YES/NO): NO